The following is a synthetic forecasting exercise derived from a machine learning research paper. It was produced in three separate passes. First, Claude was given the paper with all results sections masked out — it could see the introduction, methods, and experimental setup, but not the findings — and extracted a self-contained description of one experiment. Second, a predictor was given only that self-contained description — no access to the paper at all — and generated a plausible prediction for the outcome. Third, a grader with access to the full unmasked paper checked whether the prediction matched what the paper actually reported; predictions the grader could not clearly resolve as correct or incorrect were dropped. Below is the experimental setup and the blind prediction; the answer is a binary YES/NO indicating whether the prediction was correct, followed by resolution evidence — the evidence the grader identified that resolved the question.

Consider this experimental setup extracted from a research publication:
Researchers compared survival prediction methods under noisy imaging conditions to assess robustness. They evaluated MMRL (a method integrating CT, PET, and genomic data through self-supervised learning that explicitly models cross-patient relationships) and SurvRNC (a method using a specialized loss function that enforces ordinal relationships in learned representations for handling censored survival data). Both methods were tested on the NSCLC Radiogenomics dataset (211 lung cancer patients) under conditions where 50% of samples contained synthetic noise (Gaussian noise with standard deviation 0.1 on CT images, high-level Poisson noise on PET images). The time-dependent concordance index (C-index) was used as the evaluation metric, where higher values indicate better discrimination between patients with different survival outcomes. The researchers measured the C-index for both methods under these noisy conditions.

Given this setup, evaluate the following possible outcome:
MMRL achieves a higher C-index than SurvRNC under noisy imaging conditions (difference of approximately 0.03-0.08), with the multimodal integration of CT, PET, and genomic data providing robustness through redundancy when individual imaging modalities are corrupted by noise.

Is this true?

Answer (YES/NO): NO